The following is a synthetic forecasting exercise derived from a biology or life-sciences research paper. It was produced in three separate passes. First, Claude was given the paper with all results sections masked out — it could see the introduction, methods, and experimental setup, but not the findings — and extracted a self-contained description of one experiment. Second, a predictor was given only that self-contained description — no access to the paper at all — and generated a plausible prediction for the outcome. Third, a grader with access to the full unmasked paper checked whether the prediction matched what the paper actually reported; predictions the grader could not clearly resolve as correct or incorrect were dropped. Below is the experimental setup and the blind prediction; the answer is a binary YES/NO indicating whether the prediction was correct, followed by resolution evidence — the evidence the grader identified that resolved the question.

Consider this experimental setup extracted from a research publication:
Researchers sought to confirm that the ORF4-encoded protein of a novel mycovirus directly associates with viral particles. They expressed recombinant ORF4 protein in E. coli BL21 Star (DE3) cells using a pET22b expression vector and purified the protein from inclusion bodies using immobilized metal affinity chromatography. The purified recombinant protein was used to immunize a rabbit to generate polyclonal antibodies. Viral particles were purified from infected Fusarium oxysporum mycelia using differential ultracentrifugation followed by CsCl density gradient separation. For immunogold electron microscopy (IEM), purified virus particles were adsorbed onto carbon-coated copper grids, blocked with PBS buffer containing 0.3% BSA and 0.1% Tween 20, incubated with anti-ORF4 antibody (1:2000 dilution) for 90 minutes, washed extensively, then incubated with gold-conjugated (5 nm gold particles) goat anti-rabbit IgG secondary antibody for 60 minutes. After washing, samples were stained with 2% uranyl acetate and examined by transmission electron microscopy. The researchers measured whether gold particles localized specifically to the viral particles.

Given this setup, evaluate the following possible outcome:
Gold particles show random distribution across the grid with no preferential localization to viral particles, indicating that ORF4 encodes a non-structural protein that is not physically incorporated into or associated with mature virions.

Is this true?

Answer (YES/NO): NO